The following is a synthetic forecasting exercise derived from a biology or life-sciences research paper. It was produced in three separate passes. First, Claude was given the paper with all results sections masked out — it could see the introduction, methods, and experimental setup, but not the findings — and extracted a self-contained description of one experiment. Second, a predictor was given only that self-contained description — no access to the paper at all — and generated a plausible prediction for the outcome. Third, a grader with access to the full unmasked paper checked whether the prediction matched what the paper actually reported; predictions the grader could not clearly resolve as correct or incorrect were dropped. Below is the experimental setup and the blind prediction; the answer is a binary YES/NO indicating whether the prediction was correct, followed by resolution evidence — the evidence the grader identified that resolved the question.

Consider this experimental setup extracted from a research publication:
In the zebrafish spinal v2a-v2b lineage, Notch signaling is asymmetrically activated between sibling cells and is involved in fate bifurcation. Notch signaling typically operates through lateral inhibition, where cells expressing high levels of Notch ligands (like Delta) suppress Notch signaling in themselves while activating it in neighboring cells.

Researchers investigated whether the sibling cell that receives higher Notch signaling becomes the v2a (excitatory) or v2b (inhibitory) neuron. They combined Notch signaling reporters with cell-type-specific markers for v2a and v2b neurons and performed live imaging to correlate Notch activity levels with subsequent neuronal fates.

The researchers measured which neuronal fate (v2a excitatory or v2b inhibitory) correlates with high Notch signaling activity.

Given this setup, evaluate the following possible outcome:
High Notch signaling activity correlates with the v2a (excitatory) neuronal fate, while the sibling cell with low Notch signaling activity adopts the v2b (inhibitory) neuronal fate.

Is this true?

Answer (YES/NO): NO